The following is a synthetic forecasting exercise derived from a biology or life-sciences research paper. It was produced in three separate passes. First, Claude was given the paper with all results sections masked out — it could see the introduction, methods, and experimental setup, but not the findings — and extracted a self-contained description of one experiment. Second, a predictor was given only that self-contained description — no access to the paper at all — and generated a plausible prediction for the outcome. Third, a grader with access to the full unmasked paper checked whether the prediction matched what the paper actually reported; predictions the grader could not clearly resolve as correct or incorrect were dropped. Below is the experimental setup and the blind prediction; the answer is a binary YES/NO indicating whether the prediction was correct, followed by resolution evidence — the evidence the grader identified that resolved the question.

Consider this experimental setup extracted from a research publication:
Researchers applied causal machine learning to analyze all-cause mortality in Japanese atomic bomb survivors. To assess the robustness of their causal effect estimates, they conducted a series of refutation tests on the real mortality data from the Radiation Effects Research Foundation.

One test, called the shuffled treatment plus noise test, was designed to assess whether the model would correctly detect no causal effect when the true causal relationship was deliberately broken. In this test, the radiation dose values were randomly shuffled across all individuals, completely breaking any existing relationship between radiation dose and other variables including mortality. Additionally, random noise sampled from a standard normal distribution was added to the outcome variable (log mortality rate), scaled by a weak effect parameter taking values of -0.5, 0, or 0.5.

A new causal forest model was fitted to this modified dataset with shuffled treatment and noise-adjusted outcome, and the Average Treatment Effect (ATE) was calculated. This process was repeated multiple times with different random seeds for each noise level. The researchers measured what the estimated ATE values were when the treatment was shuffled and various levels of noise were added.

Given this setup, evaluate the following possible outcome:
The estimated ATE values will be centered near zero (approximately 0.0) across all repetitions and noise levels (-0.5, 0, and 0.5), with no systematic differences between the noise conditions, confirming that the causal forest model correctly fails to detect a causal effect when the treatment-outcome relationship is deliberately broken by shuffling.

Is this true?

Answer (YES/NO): YES